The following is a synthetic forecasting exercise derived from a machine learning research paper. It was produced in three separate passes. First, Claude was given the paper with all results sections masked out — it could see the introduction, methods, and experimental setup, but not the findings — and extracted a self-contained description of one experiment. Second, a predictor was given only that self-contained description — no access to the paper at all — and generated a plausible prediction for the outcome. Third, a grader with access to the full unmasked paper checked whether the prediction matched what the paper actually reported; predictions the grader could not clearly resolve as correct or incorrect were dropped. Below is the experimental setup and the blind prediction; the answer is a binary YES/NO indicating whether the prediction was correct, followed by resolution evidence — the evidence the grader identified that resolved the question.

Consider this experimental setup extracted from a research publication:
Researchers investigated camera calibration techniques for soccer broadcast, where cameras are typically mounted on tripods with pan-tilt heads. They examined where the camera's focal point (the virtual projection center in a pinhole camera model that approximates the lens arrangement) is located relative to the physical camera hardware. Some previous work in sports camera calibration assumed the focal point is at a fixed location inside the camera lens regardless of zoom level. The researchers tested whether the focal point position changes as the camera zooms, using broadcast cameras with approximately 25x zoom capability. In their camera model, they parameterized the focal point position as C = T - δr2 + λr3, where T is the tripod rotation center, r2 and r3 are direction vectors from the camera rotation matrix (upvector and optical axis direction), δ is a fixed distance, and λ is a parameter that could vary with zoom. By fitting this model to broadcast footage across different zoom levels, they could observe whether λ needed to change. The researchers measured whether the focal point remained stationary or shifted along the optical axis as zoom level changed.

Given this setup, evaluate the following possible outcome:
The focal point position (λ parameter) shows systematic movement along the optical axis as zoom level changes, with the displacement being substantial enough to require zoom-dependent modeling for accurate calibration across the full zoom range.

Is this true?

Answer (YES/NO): YES